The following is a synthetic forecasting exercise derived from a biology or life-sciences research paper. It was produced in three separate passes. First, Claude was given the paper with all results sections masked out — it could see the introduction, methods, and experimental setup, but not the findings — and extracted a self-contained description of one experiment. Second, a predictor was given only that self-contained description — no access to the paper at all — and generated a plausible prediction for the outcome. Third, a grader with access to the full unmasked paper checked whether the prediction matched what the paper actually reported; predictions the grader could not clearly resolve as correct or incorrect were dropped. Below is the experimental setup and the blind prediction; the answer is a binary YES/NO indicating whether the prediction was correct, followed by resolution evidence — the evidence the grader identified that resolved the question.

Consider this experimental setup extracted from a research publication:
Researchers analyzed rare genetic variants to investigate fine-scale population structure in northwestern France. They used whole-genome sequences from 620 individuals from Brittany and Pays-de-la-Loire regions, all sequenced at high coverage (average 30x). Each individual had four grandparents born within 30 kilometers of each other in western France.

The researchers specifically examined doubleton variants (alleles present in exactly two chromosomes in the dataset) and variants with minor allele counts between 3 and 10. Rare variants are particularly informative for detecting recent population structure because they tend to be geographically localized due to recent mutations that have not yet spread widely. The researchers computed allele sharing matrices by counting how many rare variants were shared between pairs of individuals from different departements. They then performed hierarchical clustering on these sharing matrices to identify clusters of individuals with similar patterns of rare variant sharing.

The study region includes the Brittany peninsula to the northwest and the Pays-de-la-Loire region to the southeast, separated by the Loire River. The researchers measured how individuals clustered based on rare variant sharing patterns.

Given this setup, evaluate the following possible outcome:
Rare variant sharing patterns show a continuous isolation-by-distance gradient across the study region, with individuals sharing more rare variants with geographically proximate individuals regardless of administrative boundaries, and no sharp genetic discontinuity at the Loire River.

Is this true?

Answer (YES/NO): NO